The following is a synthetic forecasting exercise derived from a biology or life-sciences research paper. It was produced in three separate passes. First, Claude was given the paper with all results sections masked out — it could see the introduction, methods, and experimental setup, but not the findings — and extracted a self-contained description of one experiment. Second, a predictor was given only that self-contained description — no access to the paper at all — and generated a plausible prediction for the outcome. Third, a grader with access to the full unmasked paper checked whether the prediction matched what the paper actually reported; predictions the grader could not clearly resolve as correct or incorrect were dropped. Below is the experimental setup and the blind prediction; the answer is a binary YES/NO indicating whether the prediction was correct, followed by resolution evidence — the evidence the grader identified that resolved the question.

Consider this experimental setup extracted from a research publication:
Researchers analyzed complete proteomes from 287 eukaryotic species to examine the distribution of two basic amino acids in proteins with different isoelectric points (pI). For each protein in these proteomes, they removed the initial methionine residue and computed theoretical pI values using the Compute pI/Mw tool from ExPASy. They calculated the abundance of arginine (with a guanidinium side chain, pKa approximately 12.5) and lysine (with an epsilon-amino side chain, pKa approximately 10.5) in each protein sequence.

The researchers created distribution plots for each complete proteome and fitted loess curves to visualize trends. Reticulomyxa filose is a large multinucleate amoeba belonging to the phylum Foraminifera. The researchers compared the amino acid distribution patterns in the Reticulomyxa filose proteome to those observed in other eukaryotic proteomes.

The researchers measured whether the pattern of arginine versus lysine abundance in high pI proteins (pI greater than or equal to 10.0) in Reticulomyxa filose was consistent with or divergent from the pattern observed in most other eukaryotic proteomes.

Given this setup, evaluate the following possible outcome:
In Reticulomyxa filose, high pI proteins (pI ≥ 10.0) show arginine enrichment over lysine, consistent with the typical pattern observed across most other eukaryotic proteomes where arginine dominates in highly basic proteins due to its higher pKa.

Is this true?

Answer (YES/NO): NO